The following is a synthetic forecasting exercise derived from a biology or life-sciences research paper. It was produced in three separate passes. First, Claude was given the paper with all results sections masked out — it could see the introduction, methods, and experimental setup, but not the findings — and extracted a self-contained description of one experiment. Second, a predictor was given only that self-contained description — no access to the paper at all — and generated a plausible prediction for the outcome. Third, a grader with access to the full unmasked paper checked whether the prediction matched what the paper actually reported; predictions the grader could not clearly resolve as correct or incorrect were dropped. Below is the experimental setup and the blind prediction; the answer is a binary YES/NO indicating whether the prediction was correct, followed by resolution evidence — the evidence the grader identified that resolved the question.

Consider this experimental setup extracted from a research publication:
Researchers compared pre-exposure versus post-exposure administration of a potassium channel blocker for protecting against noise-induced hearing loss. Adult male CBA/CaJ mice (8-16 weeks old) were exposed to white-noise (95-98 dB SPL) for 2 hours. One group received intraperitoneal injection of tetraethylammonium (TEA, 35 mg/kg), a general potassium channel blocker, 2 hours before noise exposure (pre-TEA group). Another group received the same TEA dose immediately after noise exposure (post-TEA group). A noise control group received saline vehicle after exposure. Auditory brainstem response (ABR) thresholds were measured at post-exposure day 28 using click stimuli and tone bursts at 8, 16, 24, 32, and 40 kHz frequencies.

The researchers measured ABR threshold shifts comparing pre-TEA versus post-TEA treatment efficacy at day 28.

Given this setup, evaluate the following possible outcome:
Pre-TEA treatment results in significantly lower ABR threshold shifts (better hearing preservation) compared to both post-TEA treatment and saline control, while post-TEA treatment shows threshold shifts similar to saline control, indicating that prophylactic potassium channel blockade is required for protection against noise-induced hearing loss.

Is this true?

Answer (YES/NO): NO